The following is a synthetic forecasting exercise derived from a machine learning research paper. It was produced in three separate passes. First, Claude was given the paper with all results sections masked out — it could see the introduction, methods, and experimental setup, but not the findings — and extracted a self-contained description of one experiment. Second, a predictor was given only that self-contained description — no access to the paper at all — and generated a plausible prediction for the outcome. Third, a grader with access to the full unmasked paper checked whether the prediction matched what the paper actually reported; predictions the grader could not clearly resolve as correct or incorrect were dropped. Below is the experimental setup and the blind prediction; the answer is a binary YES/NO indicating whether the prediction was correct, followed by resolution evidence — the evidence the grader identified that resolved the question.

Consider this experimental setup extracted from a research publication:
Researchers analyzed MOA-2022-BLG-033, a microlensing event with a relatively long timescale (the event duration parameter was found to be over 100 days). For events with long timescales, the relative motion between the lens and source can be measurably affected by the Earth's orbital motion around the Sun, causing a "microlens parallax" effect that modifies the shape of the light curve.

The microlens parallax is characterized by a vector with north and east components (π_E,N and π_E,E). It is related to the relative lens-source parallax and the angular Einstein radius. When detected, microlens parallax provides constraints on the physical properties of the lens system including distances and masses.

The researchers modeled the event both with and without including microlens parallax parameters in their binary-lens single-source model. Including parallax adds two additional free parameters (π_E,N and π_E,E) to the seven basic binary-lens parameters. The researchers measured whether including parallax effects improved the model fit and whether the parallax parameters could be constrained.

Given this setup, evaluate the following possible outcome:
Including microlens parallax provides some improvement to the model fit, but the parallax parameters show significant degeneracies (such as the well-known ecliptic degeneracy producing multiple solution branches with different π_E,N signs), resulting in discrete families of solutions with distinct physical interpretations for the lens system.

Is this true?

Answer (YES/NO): NO